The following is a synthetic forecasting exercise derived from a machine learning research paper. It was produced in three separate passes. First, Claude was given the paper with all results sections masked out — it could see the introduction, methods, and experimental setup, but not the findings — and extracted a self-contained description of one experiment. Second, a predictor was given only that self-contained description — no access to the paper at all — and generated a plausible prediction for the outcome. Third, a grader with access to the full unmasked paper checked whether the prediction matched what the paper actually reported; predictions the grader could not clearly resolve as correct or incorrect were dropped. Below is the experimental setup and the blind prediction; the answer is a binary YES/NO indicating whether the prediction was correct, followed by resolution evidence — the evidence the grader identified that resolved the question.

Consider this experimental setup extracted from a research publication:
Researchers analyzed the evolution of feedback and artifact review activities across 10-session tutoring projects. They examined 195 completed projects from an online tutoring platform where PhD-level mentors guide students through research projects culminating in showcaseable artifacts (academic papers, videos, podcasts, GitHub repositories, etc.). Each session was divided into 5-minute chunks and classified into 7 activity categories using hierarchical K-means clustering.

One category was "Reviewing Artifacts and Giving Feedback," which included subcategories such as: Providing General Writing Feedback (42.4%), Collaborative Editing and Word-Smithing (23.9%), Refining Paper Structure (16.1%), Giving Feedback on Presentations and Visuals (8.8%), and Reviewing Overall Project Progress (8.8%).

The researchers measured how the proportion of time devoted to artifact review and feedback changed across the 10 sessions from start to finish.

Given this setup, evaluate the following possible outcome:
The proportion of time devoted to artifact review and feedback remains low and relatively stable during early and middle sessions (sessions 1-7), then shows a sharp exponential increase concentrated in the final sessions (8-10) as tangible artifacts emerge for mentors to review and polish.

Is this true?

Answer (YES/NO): NO